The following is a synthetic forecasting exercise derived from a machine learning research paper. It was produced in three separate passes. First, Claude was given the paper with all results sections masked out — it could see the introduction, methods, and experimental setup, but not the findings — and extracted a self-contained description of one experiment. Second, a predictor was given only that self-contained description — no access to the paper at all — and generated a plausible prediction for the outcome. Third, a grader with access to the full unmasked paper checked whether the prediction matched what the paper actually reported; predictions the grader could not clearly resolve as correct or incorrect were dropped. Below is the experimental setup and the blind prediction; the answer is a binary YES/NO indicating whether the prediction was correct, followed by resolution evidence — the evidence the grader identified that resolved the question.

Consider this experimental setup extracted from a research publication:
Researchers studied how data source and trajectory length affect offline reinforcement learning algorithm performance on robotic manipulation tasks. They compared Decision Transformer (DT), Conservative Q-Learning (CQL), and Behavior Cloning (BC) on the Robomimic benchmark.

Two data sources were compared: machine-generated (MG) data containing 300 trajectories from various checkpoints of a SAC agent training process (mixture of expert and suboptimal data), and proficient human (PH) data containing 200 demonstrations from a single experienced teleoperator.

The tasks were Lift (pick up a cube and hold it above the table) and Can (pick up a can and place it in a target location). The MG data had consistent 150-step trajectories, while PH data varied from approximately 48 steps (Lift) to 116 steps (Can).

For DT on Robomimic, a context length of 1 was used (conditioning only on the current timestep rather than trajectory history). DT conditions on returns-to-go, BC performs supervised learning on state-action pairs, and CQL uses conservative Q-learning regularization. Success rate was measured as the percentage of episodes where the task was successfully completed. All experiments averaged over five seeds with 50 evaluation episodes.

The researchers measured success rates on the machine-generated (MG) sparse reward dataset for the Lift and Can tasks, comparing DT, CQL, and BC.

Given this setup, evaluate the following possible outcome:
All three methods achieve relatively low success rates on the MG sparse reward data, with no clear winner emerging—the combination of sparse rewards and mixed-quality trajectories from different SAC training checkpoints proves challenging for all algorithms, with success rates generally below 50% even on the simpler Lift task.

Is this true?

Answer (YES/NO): NO